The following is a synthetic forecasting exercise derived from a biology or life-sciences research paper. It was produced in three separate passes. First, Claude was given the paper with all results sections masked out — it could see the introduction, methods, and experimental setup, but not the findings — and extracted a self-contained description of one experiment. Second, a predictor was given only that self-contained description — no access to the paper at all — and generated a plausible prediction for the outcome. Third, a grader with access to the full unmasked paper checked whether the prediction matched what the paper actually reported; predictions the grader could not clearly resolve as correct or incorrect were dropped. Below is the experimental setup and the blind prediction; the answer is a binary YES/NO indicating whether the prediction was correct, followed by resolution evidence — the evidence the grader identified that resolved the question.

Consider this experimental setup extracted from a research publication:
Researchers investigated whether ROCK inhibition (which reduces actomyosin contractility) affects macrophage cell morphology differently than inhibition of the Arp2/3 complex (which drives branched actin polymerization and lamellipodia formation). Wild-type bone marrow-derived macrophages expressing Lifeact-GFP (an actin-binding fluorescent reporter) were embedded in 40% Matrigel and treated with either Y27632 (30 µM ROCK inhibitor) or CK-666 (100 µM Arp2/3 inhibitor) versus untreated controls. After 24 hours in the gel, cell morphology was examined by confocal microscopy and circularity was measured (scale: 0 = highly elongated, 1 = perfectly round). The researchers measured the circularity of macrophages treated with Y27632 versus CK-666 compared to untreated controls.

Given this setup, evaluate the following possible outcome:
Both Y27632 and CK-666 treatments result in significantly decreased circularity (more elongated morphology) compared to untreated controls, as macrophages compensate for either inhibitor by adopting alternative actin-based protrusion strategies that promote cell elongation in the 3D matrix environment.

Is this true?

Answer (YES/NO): NO